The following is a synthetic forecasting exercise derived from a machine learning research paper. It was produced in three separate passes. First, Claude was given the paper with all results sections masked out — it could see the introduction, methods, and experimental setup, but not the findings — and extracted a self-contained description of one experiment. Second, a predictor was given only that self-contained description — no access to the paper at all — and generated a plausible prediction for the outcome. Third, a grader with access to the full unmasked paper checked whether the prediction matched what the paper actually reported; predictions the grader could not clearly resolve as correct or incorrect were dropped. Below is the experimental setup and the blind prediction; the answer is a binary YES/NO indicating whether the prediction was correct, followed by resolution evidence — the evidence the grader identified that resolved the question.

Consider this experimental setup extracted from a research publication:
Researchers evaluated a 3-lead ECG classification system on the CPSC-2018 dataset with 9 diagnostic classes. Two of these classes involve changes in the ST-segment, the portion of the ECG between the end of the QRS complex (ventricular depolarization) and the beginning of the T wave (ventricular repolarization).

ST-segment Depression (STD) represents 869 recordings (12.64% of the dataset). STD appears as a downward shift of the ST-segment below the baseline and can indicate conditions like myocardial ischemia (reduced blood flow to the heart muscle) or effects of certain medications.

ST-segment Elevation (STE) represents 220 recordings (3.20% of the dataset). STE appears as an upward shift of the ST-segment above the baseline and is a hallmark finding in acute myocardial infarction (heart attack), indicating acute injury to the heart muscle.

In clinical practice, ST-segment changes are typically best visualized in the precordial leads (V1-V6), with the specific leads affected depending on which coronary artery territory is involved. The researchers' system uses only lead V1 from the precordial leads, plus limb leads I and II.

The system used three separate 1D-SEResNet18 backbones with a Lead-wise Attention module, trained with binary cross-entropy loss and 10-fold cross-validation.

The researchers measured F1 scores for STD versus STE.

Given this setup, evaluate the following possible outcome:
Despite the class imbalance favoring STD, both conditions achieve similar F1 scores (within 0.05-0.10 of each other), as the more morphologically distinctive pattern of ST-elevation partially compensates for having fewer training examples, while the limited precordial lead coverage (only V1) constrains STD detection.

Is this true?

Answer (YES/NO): NO